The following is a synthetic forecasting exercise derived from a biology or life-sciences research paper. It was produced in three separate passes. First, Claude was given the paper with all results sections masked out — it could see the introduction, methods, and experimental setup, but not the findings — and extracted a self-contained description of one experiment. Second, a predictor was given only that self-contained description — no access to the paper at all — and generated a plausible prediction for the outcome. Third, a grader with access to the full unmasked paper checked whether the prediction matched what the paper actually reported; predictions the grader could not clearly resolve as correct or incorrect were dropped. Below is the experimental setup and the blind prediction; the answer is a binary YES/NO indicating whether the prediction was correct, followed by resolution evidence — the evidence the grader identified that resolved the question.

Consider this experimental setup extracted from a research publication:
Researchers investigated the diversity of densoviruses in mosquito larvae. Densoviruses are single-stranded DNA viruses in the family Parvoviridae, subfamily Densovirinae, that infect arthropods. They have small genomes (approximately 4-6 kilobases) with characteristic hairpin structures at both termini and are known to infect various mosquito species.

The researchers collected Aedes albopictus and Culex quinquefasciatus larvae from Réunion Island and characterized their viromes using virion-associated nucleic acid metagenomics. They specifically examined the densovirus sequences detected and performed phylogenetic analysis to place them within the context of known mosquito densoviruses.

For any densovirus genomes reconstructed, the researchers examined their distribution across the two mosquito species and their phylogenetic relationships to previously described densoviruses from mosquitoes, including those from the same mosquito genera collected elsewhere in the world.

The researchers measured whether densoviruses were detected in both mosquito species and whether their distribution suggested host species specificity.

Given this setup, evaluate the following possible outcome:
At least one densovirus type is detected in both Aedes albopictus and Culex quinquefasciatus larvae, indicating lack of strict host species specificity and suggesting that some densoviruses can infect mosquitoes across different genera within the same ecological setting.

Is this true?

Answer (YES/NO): YES